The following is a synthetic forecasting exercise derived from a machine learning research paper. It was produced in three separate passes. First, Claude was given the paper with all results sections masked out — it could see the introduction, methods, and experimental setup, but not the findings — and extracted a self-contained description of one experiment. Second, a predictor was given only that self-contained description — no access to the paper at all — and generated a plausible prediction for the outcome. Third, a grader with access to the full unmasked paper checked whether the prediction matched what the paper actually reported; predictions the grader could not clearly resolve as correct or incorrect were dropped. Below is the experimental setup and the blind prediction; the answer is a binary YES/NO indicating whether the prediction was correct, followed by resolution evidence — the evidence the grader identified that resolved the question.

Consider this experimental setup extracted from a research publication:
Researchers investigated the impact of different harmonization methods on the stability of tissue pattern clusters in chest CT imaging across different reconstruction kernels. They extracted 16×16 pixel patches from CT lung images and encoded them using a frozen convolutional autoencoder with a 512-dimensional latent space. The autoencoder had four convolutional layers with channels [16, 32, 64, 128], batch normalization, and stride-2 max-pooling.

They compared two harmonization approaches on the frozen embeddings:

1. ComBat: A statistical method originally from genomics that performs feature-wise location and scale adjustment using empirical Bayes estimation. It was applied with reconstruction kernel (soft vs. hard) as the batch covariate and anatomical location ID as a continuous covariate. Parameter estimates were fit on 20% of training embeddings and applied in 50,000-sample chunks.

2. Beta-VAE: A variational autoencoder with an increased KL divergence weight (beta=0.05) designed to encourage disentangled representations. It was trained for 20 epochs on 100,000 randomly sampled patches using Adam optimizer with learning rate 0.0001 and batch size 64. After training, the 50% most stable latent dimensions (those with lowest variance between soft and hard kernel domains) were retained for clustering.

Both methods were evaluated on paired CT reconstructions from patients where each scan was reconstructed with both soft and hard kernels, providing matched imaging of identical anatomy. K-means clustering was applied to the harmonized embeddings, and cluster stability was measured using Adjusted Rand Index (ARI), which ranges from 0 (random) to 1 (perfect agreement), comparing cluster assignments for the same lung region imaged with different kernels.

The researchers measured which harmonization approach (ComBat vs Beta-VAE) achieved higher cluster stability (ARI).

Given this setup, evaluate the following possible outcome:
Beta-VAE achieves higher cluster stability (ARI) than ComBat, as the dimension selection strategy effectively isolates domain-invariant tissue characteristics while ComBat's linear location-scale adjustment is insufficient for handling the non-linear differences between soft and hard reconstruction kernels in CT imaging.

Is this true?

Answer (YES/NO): YES